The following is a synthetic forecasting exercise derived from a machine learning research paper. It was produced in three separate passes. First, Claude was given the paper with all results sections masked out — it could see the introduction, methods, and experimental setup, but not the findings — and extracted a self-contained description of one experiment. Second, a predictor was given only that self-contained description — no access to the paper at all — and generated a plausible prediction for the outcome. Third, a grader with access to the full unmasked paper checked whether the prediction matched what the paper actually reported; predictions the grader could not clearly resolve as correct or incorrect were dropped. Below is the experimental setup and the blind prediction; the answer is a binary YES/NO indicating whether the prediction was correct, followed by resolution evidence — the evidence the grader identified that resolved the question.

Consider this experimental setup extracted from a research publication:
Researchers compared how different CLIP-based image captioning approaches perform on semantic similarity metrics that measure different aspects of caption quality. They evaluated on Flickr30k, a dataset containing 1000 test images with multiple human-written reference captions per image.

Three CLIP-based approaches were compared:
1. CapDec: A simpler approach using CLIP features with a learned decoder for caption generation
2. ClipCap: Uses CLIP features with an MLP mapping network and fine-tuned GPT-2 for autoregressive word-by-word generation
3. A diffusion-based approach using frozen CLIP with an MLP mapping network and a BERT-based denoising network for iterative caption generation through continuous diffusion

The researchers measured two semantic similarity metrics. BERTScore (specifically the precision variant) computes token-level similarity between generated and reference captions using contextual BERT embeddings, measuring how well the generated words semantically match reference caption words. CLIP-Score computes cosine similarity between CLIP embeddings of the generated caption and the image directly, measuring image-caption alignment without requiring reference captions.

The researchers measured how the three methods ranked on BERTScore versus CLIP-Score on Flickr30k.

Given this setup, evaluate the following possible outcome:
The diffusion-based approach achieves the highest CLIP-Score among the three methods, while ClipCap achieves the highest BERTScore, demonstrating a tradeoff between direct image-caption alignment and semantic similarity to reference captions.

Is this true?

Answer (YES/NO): YES